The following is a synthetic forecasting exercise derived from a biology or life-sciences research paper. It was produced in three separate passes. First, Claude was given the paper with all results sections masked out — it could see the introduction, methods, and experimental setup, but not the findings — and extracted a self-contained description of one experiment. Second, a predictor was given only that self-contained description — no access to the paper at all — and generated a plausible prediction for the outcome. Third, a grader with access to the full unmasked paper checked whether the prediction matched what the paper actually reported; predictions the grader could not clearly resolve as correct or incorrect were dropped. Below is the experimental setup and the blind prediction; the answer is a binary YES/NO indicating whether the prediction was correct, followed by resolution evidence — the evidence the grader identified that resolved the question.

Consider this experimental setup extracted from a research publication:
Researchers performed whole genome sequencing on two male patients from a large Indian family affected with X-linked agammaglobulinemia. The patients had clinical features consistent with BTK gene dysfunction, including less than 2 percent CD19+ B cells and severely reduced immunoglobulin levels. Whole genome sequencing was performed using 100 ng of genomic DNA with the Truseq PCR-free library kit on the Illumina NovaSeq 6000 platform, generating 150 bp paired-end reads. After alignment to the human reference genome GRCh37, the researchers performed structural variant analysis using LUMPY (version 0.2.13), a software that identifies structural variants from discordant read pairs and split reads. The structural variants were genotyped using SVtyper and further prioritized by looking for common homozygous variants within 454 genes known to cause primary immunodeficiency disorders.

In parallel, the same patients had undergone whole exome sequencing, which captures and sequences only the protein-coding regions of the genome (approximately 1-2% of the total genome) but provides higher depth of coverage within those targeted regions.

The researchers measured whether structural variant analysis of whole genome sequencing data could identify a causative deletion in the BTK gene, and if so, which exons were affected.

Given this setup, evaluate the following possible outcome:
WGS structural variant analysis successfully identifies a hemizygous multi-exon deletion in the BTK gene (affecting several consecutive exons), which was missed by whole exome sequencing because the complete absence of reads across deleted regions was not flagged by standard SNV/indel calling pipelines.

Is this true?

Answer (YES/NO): YES